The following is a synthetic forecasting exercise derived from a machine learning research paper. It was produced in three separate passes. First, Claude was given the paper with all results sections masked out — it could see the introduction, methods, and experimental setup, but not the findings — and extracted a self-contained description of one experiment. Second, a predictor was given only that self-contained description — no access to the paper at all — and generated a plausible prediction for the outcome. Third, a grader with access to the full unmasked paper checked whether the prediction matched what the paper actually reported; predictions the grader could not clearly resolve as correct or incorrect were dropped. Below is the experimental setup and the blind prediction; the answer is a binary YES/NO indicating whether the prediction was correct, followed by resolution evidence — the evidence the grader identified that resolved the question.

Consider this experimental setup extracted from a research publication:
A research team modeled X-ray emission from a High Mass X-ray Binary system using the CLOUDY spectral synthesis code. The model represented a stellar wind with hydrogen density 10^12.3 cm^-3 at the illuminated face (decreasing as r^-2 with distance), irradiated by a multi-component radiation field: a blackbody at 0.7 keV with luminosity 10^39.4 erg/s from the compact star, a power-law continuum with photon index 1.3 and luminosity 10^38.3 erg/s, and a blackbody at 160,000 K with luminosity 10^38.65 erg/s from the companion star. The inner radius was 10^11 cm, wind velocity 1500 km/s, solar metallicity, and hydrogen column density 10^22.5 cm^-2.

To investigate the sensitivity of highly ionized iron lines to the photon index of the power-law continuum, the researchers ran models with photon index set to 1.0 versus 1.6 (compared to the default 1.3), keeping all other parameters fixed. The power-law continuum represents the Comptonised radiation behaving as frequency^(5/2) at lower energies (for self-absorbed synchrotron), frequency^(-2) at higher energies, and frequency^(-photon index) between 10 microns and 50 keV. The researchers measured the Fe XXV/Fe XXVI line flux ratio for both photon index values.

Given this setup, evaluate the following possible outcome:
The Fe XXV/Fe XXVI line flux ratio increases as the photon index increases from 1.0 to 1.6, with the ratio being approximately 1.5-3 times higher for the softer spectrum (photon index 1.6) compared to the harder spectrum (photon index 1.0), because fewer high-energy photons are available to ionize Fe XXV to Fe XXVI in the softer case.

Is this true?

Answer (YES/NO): NO